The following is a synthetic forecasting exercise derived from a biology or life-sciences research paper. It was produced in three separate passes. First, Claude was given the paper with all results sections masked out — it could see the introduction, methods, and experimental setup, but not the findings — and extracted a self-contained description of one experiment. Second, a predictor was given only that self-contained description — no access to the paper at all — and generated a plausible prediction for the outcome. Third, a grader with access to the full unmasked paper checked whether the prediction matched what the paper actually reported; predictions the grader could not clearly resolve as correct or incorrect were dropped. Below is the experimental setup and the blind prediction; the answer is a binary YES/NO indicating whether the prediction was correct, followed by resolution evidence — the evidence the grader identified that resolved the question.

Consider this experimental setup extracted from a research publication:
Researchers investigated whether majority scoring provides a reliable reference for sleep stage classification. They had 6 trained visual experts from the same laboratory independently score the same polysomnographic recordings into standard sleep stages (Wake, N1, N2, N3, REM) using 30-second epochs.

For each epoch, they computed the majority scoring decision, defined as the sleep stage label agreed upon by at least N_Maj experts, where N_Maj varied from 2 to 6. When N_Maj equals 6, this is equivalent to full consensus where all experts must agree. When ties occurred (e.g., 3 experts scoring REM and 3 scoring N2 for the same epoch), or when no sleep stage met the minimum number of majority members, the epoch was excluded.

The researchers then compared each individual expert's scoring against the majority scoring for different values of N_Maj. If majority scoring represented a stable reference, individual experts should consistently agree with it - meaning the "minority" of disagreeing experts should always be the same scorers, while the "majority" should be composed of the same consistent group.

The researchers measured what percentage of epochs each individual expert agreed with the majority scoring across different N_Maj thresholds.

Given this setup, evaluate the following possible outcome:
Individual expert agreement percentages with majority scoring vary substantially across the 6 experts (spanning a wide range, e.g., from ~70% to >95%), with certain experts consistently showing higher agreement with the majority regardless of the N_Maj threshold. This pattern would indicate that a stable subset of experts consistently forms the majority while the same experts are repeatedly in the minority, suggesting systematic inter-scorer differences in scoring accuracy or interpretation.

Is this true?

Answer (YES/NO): NO